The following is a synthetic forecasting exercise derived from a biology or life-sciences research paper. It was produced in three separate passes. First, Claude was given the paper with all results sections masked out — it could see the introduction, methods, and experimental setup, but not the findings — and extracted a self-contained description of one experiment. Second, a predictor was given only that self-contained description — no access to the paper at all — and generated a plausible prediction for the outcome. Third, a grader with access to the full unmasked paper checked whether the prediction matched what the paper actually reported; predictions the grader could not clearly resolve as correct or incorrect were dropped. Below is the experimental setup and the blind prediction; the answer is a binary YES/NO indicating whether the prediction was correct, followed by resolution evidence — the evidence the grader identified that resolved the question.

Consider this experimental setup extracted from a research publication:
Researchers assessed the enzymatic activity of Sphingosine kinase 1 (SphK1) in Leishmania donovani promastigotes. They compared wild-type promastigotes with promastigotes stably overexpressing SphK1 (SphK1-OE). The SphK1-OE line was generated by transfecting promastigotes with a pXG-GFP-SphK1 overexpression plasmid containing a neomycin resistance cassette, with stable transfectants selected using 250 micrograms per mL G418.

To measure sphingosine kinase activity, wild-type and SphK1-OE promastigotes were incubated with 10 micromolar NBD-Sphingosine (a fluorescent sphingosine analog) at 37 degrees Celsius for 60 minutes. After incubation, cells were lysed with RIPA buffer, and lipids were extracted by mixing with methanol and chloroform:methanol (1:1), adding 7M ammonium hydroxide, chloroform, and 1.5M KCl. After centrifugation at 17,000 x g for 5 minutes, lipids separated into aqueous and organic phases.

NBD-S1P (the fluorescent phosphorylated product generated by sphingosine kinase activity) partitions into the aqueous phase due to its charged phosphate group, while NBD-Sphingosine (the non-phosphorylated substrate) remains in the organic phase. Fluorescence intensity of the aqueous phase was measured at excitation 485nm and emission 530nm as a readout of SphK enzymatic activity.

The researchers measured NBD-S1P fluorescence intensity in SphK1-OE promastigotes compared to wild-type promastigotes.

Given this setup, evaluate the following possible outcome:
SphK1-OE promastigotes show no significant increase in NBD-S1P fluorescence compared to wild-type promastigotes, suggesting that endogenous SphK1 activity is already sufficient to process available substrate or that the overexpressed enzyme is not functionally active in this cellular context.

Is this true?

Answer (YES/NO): NO